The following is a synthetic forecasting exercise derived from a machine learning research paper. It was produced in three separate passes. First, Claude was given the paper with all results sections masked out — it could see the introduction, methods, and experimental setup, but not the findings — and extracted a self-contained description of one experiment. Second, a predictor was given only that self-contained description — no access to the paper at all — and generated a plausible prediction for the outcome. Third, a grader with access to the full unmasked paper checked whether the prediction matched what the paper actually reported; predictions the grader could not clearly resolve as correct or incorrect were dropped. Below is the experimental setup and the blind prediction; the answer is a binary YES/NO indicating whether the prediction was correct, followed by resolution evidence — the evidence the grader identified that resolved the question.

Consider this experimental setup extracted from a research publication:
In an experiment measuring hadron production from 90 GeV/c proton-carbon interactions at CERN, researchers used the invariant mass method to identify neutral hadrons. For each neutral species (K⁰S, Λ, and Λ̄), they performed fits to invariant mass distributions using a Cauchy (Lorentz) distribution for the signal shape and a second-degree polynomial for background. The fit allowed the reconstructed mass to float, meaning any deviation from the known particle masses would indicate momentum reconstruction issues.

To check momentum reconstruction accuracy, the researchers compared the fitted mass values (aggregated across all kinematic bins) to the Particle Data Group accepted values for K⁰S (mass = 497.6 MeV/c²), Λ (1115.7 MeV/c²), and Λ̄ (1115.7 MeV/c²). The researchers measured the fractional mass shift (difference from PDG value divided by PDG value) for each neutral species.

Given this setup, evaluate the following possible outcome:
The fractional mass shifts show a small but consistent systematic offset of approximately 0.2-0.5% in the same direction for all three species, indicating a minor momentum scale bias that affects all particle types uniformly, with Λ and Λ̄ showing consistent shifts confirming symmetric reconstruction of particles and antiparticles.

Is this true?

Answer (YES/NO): NO